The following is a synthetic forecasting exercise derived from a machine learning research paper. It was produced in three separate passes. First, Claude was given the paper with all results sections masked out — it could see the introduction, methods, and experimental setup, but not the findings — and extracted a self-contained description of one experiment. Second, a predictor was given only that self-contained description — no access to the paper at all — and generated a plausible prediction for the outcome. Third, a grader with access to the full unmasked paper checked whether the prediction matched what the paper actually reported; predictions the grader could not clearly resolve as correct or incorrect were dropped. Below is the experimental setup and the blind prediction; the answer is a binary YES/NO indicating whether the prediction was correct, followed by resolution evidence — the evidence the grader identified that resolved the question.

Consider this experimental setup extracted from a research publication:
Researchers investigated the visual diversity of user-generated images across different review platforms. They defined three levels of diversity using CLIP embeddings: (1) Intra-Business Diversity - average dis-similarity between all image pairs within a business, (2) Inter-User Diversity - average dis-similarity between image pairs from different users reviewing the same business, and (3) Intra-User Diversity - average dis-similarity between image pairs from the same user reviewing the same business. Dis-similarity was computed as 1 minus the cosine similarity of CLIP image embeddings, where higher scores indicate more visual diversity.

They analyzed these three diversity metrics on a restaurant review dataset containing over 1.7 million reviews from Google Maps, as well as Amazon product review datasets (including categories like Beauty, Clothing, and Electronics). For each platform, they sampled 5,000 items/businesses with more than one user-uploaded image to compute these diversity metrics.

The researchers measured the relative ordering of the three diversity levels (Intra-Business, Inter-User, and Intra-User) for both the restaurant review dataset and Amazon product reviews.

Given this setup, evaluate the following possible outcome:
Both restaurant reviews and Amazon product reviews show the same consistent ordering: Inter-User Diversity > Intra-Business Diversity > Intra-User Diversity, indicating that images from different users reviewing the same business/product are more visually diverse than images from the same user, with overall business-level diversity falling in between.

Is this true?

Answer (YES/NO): YES